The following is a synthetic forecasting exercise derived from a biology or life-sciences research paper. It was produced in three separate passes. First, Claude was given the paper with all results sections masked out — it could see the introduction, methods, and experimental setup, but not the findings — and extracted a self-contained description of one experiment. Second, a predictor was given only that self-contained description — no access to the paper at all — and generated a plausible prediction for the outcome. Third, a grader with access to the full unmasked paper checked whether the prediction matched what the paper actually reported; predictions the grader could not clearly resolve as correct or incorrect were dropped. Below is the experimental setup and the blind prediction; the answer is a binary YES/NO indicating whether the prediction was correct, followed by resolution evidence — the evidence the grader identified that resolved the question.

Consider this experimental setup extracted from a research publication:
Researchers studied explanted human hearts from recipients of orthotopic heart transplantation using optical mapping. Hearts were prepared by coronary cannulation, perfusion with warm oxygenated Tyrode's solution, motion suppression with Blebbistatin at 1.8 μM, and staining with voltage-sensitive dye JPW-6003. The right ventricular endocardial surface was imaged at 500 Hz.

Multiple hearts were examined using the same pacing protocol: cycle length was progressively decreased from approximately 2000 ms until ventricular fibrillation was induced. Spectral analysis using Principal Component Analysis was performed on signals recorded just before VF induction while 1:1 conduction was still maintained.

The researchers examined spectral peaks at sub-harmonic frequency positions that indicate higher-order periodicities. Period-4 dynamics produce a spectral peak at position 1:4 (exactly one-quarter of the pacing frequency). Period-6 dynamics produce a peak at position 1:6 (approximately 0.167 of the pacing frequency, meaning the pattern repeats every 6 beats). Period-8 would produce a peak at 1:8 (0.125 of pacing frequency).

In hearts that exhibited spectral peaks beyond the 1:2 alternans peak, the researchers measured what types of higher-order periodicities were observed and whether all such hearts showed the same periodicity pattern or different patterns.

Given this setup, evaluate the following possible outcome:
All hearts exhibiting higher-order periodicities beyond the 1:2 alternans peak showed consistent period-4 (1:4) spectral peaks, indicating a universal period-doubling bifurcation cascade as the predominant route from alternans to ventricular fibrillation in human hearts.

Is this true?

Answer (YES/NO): NO